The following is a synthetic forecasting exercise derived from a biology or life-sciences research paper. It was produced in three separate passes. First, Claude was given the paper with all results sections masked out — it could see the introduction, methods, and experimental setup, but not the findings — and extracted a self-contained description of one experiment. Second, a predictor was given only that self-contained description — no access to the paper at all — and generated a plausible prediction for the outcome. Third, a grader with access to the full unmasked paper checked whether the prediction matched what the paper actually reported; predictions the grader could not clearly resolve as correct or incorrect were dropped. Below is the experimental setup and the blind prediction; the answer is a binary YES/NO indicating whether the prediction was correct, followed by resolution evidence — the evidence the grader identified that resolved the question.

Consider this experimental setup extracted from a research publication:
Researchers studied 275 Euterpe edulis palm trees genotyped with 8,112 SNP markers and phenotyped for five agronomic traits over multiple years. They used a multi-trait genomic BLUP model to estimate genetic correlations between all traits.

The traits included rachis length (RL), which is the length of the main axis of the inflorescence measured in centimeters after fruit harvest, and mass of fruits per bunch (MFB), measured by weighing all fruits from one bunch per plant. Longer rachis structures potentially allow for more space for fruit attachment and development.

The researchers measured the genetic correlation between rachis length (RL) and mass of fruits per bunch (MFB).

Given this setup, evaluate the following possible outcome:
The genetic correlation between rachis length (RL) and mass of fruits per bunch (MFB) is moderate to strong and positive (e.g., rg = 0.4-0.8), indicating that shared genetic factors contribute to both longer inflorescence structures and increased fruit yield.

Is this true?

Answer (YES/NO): NO